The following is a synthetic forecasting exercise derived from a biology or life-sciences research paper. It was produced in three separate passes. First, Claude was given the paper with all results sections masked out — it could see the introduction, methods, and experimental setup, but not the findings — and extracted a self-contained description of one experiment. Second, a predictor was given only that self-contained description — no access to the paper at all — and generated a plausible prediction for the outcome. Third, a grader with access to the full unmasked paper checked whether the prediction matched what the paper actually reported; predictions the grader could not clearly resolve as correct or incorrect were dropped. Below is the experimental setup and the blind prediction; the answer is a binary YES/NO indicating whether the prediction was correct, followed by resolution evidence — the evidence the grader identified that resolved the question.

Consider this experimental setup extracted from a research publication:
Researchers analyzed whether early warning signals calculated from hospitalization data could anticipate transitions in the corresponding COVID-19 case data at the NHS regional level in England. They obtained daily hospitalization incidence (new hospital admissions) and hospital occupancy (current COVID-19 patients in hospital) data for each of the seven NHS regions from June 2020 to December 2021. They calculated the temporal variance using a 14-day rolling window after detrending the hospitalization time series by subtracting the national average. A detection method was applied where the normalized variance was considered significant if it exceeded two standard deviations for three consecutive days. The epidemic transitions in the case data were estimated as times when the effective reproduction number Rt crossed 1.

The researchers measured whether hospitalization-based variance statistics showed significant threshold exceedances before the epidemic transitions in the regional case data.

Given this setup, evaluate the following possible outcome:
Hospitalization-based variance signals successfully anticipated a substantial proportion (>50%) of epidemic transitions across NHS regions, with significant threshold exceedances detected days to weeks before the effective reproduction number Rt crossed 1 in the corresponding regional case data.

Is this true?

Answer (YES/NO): YES